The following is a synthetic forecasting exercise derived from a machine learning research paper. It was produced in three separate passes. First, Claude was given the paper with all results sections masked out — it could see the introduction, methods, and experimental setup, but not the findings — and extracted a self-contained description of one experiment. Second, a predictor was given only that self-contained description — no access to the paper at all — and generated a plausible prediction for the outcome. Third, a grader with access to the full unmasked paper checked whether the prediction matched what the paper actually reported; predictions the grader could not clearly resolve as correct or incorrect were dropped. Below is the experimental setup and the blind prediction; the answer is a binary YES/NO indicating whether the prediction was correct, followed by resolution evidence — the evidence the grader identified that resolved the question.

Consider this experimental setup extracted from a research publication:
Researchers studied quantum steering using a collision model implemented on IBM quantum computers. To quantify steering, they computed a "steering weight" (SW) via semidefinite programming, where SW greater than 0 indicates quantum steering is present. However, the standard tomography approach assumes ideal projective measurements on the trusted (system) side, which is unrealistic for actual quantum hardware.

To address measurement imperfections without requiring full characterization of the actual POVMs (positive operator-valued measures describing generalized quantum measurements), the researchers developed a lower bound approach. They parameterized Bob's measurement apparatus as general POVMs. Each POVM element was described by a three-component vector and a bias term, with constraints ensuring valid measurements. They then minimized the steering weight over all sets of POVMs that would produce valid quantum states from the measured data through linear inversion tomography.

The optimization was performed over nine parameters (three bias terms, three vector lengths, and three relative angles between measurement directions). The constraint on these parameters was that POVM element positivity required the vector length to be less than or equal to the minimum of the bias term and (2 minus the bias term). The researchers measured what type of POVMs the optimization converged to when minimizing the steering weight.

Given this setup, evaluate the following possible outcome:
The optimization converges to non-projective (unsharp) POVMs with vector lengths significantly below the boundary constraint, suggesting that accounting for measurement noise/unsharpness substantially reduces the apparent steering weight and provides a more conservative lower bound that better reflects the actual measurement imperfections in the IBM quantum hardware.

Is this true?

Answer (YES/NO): NO